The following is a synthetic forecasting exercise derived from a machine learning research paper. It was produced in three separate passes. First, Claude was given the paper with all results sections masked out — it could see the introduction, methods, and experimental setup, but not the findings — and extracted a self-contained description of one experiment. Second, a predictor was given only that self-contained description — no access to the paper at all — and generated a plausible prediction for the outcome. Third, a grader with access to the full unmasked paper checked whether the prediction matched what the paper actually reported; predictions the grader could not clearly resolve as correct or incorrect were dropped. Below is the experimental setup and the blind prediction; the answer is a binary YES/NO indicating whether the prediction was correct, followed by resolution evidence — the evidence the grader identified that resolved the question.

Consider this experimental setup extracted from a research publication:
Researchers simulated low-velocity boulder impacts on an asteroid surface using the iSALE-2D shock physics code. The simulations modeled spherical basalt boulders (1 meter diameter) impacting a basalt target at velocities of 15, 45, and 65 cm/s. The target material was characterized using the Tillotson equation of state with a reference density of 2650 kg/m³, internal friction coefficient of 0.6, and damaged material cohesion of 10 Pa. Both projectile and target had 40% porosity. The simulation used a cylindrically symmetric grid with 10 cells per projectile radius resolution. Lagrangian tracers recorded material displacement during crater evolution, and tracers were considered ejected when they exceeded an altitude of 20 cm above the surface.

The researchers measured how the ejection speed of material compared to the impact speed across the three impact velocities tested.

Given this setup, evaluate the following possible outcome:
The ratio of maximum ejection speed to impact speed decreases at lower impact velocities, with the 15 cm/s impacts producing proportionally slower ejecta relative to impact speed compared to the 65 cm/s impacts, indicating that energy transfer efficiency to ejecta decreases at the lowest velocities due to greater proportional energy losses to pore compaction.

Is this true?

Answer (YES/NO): NO